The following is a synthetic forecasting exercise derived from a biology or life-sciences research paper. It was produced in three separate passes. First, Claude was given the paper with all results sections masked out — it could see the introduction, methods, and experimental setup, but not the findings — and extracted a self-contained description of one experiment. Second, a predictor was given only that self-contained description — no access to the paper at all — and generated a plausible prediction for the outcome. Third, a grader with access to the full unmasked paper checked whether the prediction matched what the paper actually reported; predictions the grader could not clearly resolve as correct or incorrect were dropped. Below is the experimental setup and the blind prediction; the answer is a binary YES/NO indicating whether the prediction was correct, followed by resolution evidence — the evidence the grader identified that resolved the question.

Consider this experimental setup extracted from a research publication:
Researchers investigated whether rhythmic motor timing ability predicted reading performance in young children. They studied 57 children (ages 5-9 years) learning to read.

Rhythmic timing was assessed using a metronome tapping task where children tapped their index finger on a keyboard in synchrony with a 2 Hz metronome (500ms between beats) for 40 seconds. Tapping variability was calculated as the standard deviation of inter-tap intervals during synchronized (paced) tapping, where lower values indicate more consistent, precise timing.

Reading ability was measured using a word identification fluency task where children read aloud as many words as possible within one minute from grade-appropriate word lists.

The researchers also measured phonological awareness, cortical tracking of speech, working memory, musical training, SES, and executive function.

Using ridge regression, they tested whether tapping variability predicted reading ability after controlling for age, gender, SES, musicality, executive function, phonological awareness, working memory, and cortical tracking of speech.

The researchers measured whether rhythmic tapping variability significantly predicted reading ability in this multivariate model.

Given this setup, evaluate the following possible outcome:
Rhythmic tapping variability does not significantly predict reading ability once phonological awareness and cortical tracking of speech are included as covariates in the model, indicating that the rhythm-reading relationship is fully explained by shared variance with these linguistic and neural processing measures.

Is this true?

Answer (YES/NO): YES